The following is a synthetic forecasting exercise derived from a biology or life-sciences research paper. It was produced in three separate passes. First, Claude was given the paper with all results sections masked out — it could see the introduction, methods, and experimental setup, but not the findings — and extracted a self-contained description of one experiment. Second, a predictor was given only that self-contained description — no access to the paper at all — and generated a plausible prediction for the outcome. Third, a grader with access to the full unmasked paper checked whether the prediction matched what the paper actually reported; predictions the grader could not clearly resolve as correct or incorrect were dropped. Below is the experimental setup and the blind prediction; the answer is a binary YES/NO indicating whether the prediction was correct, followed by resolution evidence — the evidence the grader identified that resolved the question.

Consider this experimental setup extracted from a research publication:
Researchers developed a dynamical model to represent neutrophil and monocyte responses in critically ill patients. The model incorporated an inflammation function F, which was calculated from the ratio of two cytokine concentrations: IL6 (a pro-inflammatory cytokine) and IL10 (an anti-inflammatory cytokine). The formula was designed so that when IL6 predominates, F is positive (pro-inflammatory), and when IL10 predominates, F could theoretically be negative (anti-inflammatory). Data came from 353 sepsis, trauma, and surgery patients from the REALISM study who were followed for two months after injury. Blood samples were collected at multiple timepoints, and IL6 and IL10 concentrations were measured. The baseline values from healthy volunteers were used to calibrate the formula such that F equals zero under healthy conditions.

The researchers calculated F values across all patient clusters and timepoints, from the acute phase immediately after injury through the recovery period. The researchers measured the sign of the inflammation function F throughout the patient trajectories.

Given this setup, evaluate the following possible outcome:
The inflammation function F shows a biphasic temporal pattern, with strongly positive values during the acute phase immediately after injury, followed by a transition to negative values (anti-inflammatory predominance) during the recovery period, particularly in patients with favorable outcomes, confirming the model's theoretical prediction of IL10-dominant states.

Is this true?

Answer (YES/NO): NO